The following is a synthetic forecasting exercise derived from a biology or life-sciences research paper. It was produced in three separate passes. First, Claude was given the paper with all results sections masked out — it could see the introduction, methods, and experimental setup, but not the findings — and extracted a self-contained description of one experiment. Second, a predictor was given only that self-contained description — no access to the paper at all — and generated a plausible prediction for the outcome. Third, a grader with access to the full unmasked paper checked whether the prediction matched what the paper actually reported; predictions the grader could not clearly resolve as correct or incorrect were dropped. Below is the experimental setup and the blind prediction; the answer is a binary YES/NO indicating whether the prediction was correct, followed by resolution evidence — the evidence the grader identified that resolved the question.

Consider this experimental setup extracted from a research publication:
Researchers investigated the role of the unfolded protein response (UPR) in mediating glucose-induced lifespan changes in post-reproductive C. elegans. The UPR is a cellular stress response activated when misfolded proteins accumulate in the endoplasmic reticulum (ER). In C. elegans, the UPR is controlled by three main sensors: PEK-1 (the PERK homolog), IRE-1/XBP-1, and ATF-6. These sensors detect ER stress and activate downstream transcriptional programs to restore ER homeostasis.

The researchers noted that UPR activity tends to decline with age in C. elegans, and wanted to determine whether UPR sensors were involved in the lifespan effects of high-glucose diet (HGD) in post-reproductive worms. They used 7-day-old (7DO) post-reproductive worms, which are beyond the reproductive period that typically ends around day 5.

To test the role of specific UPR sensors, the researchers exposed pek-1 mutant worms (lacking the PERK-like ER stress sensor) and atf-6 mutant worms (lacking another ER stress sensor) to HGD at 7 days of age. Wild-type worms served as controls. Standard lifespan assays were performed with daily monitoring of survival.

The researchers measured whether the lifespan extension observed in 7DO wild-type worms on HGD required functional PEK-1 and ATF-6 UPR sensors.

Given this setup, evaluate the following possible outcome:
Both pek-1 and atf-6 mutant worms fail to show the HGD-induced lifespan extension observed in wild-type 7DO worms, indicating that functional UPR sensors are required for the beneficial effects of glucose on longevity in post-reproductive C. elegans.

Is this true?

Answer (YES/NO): YES